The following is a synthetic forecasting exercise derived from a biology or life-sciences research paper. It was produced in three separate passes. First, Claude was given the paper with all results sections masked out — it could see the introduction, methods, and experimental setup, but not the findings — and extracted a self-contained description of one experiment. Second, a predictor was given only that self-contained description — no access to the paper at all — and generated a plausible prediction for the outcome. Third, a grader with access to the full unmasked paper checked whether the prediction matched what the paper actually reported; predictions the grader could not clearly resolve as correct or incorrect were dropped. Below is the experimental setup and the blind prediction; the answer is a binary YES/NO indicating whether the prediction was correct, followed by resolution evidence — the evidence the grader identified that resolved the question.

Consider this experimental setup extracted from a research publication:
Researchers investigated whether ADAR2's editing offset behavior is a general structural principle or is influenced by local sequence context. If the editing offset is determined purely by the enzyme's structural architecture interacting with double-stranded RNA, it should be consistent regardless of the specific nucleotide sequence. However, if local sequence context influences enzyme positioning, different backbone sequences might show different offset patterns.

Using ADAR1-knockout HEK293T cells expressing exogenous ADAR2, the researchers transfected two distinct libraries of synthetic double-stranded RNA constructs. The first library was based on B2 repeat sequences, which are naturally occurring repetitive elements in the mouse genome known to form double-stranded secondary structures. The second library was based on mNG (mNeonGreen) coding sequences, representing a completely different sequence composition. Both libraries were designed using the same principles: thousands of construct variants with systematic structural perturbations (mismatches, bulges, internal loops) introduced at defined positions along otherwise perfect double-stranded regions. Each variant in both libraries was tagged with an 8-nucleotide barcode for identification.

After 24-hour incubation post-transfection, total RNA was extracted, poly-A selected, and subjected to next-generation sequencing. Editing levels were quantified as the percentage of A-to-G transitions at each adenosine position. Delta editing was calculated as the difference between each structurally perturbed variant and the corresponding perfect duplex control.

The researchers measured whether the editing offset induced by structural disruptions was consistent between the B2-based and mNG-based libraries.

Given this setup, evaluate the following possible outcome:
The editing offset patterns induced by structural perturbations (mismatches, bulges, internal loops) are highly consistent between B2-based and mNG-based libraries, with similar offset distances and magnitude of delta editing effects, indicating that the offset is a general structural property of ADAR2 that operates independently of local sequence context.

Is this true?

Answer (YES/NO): YES